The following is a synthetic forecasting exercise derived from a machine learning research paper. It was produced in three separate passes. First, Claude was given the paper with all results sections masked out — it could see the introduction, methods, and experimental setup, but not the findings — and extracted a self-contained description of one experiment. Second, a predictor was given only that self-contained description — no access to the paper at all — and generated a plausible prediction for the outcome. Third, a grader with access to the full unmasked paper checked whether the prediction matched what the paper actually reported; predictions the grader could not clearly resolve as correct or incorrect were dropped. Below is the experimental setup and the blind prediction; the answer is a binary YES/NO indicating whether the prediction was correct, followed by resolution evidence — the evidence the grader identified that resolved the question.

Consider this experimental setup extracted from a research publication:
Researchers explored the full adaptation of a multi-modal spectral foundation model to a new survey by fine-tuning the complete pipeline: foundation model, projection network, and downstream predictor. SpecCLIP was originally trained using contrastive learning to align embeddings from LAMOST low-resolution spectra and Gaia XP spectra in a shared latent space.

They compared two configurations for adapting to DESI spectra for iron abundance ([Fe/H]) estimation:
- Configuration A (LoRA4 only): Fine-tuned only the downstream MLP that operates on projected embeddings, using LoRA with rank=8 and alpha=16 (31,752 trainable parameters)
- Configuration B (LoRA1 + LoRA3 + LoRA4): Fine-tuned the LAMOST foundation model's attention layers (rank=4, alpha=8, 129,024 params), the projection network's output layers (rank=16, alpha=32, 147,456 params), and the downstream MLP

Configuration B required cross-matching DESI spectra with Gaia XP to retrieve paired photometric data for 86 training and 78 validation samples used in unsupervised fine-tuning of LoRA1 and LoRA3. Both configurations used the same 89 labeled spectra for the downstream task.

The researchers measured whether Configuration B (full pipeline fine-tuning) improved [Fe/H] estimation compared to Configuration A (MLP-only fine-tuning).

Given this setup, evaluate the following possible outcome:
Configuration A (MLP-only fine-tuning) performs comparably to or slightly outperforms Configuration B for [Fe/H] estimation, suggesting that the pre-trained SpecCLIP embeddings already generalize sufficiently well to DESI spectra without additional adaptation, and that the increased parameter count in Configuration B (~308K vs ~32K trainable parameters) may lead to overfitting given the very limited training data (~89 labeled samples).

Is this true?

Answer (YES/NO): YES